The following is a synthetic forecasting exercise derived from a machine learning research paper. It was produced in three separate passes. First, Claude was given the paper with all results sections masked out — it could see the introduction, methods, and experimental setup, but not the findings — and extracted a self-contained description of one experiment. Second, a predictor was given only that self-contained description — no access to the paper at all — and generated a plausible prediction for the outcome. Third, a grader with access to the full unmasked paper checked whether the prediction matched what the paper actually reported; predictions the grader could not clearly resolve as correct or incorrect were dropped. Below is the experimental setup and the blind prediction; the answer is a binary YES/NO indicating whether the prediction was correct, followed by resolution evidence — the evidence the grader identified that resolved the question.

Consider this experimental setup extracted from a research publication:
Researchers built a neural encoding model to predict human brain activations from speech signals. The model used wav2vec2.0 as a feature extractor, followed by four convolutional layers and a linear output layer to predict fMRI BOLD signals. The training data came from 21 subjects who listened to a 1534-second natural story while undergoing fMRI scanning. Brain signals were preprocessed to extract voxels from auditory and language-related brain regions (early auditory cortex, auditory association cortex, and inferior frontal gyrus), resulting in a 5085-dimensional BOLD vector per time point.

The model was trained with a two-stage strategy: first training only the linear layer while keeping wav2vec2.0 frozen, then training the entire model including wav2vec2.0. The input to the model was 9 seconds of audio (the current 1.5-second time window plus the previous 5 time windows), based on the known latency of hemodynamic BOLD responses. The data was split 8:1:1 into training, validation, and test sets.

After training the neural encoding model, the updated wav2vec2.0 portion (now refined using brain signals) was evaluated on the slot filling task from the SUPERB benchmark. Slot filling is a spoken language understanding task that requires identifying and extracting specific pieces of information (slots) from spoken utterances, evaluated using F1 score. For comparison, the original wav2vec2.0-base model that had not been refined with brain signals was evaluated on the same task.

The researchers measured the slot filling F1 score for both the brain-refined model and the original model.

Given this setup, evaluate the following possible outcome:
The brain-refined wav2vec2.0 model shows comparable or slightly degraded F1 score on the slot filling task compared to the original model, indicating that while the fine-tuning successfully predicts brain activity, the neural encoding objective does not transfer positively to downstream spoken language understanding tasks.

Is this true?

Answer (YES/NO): NO